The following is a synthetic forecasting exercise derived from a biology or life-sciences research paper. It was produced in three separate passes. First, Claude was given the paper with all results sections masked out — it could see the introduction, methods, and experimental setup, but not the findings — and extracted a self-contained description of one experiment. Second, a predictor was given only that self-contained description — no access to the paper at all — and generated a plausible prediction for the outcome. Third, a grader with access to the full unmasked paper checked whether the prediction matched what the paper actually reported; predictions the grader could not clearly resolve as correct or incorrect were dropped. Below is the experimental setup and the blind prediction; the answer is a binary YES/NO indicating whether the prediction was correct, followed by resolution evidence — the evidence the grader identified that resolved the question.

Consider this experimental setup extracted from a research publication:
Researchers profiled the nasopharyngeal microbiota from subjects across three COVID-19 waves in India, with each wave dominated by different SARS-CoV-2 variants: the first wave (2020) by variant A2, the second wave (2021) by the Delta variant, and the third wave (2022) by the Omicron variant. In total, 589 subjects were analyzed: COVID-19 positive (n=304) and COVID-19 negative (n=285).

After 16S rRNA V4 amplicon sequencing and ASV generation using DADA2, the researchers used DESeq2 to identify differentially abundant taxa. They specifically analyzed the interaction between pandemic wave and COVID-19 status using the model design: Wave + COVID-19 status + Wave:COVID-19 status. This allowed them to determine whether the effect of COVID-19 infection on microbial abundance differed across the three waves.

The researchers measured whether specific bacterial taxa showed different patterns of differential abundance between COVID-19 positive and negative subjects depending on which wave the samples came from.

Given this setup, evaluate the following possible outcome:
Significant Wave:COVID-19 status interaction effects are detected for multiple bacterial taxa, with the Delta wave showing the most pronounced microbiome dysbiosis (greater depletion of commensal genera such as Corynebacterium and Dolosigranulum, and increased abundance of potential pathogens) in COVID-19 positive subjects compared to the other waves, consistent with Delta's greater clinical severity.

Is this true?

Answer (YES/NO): NO